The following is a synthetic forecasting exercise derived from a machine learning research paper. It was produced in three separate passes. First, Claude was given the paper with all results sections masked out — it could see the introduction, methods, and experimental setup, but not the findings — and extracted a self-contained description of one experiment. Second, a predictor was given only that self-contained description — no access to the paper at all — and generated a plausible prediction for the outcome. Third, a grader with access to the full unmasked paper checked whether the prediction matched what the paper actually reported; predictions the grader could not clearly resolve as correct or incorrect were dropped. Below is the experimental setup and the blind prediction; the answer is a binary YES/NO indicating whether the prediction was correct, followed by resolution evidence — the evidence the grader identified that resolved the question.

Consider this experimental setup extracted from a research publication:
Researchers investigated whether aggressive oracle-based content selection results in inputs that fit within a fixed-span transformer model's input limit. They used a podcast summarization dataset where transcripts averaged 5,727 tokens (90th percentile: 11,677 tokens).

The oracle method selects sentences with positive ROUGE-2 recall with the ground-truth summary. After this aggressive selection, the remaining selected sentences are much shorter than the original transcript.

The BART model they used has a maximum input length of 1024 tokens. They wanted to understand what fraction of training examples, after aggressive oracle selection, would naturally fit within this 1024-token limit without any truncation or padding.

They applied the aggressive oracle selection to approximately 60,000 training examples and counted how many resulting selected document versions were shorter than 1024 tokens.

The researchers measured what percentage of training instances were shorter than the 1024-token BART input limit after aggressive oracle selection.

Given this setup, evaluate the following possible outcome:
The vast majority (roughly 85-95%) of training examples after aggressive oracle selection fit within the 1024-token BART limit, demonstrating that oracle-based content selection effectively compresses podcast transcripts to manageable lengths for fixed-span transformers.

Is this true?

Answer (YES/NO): NO